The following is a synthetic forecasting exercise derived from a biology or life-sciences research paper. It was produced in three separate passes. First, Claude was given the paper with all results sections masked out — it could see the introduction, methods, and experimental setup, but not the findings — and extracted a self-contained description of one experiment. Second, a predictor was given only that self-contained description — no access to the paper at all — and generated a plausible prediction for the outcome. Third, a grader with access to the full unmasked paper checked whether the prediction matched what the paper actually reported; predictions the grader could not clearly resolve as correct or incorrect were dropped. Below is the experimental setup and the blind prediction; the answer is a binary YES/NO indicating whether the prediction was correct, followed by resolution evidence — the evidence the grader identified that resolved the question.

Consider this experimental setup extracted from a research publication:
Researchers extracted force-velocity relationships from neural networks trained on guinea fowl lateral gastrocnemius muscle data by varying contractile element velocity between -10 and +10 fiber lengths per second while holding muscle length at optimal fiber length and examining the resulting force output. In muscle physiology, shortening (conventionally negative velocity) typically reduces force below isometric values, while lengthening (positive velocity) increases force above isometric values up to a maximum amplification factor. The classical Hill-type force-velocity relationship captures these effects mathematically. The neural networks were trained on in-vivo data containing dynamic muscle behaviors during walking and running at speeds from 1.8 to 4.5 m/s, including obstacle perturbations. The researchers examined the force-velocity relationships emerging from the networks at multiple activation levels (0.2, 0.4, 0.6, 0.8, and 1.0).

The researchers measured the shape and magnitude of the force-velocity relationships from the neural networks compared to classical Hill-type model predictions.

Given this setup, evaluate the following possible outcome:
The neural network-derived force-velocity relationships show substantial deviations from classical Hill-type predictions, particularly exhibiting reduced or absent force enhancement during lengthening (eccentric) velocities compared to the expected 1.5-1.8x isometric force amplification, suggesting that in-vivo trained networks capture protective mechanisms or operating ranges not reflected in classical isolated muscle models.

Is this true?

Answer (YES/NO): YES